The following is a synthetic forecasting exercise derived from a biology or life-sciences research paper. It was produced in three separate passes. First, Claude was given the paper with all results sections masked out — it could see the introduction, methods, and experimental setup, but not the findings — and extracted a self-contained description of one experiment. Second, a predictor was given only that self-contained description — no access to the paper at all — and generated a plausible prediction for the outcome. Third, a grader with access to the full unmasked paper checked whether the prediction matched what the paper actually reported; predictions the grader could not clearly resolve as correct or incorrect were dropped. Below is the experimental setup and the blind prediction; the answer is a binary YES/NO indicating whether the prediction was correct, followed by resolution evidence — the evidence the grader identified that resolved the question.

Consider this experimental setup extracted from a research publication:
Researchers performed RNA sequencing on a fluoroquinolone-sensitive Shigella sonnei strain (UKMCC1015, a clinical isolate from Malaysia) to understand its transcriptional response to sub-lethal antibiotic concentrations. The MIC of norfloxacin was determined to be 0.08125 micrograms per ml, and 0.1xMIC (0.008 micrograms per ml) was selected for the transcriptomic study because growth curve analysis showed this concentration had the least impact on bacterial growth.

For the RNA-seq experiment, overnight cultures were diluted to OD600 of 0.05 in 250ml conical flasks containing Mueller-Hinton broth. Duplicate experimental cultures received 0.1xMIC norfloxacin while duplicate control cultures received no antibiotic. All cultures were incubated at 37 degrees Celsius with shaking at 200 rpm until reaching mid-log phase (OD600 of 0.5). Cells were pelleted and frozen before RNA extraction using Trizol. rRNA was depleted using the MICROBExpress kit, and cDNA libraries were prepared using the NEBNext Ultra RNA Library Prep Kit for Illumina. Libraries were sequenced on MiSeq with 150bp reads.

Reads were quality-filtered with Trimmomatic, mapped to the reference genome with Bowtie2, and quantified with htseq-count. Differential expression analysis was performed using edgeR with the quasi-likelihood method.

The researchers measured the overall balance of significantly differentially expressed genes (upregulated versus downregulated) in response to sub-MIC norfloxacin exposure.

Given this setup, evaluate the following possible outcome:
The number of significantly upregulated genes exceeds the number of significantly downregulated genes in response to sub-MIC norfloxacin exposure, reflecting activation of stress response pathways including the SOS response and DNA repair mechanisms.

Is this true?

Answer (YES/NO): NO